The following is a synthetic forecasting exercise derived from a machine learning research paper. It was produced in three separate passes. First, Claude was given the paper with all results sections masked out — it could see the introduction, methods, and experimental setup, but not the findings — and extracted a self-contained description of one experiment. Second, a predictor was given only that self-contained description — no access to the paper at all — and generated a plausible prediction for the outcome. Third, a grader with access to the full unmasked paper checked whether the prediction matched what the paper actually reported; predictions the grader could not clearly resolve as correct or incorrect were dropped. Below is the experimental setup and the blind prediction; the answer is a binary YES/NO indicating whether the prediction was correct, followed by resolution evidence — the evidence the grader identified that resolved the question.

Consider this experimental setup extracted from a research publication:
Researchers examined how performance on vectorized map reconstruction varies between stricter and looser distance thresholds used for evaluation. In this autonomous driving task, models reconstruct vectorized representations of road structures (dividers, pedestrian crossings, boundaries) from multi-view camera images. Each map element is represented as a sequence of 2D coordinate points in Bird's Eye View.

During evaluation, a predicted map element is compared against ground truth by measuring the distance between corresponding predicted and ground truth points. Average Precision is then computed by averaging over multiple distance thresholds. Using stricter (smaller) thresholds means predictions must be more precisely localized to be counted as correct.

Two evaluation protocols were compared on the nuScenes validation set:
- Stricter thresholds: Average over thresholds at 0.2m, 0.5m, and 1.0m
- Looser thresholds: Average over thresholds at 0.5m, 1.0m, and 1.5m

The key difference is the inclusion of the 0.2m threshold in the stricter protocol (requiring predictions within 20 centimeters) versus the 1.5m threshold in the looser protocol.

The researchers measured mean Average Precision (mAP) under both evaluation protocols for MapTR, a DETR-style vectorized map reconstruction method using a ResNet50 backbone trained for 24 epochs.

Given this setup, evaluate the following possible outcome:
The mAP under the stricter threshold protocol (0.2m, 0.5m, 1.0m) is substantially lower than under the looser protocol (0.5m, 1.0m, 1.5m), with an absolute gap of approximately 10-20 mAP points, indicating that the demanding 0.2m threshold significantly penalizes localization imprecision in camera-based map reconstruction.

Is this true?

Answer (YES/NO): NO